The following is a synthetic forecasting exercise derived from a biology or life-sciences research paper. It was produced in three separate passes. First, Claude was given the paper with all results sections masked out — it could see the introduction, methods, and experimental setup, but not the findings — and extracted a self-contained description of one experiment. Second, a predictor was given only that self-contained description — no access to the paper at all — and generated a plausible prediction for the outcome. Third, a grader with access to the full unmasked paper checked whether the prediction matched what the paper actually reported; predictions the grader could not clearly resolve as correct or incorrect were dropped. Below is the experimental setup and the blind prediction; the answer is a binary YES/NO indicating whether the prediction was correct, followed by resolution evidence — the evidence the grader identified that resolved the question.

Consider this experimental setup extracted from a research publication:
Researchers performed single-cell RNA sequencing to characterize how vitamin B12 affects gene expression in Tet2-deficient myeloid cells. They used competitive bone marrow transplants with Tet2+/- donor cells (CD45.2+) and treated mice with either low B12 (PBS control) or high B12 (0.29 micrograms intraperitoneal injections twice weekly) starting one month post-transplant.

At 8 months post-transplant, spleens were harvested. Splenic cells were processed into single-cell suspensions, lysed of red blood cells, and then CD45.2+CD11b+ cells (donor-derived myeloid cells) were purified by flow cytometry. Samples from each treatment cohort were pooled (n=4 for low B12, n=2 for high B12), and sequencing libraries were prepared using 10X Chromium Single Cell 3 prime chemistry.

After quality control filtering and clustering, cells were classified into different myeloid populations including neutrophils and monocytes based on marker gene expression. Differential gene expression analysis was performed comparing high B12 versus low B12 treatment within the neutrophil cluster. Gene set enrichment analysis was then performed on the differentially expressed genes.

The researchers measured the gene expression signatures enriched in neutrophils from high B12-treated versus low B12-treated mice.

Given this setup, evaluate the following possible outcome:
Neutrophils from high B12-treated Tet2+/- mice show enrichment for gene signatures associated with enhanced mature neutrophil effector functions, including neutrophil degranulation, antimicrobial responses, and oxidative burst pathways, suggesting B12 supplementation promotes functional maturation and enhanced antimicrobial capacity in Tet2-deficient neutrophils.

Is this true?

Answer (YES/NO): NO